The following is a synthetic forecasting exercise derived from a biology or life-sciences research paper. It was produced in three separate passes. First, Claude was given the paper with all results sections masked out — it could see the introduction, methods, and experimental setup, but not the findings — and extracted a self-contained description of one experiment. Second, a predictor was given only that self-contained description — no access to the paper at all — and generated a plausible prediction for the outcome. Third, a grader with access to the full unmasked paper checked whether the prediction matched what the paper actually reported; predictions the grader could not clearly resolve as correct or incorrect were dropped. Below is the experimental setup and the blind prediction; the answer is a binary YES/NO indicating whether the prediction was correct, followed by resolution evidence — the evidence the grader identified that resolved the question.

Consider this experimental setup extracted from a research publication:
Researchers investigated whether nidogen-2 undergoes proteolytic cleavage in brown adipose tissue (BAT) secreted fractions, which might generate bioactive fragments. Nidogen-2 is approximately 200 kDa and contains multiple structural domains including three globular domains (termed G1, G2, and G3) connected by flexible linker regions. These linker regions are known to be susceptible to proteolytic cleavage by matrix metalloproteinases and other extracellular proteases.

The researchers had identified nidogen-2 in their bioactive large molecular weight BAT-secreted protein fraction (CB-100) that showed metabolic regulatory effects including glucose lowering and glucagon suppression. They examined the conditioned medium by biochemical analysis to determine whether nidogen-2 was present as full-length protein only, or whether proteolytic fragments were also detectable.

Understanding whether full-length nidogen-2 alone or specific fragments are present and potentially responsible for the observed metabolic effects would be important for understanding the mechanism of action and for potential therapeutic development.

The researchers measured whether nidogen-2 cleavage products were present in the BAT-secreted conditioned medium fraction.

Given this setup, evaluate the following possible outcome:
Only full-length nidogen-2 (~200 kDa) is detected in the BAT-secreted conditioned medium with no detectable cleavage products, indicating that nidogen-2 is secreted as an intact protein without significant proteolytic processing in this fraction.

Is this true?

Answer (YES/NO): NO